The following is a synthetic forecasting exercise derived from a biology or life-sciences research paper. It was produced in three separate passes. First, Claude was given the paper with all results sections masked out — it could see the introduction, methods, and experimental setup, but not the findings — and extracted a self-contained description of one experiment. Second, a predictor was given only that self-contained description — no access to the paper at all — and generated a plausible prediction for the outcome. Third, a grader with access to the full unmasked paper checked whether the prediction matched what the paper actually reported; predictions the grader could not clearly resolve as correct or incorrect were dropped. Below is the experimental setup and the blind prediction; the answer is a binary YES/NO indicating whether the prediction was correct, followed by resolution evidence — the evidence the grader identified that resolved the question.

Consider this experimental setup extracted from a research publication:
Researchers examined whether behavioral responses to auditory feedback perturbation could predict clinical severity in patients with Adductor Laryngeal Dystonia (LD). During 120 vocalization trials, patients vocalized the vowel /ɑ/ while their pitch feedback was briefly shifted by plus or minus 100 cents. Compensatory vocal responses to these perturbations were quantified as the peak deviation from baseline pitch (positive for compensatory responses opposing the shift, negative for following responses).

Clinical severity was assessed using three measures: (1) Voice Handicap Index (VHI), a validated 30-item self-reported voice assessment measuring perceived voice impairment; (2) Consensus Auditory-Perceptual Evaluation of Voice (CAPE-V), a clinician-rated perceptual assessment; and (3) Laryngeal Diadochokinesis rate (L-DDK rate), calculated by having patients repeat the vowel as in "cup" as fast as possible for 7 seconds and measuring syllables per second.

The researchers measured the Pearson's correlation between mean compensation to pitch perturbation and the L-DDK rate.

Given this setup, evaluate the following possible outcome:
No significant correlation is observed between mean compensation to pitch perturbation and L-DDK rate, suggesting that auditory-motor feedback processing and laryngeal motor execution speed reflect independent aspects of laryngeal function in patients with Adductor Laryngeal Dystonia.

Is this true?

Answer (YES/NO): NO